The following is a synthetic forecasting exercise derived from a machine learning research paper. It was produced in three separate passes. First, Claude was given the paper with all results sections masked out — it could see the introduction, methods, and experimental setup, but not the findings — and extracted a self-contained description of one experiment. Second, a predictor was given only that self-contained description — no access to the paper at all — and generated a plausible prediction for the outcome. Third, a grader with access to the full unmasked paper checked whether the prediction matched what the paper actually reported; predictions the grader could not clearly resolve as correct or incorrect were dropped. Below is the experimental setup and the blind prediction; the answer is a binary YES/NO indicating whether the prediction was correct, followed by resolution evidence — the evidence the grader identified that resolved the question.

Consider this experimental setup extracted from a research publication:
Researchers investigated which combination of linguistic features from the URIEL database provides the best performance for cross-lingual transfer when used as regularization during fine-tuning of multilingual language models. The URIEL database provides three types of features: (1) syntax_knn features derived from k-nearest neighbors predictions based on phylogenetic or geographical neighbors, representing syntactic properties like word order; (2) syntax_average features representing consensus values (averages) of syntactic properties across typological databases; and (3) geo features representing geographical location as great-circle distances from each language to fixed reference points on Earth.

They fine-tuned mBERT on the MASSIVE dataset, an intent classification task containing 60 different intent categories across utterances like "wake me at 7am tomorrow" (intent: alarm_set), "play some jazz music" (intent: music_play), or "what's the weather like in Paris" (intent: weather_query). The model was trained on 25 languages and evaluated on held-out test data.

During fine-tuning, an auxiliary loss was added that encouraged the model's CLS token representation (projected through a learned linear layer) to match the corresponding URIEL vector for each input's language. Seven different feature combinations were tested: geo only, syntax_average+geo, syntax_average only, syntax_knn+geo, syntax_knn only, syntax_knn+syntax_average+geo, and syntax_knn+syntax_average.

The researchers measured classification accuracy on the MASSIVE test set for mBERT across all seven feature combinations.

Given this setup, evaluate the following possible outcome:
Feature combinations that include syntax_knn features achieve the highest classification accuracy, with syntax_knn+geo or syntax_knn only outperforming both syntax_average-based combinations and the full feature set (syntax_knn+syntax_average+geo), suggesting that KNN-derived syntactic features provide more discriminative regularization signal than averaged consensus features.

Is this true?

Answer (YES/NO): NO